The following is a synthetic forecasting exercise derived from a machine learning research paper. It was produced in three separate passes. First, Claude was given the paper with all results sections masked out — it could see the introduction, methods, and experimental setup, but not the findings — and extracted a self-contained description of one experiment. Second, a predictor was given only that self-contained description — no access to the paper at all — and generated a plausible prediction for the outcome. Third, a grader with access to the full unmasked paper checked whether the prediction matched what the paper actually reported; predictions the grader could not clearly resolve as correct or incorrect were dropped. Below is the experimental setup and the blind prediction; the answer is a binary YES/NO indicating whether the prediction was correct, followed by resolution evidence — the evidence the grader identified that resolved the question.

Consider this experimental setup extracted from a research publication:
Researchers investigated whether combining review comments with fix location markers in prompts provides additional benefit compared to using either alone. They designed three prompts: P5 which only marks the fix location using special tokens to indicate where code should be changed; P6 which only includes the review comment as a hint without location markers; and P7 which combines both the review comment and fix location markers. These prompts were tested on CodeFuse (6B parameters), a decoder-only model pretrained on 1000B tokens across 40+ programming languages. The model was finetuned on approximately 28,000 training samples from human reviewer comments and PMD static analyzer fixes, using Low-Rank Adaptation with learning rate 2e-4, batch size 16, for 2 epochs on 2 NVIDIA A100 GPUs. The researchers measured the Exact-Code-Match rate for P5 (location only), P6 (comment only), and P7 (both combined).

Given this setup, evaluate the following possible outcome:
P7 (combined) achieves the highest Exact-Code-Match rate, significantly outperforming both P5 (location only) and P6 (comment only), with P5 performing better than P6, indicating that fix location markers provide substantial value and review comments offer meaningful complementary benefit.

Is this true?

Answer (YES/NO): NO